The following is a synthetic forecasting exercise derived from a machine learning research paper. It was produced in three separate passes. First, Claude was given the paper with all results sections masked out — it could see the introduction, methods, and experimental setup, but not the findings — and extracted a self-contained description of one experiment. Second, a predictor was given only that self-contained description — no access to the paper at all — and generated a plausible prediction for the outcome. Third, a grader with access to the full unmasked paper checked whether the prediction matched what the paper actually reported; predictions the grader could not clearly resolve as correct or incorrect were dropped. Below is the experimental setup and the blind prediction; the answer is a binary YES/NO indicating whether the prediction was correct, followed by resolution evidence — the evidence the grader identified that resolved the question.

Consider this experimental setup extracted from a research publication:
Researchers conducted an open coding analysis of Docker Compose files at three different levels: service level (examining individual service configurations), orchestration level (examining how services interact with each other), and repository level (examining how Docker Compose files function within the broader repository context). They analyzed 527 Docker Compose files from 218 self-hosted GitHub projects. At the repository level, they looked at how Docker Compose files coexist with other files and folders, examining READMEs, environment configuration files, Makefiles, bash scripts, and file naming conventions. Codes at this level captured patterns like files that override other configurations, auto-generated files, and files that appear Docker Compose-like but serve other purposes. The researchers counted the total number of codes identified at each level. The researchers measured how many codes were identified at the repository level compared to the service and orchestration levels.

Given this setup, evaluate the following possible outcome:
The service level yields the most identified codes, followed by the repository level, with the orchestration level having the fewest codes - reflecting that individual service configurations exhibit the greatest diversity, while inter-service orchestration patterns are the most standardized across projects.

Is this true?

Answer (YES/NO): NO